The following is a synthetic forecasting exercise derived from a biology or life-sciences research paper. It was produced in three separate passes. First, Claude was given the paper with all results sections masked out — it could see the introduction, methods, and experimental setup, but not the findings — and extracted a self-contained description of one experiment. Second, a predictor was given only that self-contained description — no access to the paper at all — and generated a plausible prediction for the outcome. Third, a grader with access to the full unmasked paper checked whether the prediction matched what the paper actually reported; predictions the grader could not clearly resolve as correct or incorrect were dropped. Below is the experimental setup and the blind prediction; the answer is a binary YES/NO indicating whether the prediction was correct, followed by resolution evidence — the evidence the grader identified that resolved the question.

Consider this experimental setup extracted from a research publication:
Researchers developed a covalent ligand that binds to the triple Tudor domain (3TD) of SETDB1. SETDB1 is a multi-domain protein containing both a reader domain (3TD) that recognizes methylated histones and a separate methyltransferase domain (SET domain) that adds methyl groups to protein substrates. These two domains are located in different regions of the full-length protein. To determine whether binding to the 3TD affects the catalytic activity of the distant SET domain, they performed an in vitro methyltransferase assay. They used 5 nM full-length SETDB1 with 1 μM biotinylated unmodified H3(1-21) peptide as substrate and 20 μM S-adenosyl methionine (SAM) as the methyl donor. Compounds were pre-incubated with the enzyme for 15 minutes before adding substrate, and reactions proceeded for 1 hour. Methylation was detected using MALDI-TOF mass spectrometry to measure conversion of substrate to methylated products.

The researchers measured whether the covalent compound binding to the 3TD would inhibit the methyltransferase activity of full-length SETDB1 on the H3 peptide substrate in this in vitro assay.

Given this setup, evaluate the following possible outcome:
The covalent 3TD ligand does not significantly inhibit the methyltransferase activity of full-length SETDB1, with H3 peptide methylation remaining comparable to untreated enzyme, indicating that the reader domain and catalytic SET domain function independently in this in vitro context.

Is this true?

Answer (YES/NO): YES